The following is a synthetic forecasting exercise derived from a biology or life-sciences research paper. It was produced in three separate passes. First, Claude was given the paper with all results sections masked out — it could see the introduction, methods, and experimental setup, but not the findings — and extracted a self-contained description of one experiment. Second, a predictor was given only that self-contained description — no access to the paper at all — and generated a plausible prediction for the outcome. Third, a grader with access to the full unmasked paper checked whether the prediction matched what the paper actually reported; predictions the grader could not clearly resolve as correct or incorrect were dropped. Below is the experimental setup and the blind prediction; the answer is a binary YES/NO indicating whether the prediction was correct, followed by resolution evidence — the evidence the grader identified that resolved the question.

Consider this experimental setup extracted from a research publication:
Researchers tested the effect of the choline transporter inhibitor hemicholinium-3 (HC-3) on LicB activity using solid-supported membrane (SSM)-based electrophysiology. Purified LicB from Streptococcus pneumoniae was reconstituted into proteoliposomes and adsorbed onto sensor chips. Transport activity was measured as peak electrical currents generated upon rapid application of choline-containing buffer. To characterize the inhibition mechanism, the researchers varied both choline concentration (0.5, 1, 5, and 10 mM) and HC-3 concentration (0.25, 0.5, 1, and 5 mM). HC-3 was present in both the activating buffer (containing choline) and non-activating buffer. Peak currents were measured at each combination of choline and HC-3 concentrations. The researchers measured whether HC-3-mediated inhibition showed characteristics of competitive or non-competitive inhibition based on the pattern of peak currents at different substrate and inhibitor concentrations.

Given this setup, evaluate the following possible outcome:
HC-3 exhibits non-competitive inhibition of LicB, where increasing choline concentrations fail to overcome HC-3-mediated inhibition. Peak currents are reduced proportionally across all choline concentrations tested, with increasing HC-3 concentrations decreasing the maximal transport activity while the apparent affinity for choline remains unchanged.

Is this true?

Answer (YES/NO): YES